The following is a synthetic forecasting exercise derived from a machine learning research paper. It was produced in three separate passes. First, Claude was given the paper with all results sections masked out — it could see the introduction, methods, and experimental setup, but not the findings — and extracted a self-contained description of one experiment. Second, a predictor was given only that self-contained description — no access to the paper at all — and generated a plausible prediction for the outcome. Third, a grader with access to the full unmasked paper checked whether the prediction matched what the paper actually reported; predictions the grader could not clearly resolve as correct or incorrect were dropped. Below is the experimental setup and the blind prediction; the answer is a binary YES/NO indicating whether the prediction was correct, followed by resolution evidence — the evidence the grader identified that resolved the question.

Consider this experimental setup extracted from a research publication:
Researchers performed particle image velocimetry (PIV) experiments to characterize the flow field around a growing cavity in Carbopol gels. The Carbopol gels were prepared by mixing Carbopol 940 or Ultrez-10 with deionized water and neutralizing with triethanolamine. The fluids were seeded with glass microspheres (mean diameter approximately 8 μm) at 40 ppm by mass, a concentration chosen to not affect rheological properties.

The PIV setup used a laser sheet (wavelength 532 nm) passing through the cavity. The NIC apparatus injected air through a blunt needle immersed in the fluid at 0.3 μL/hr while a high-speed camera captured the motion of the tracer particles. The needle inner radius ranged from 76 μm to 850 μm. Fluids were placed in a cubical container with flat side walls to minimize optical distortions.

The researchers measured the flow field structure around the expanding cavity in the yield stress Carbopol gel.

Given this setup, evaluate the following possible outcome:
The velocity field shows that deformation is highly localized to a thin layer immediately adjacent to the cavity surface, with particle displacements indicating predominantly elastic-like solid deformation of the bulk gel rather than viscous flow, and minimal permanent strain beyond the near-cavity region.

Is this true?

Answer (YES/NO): NO